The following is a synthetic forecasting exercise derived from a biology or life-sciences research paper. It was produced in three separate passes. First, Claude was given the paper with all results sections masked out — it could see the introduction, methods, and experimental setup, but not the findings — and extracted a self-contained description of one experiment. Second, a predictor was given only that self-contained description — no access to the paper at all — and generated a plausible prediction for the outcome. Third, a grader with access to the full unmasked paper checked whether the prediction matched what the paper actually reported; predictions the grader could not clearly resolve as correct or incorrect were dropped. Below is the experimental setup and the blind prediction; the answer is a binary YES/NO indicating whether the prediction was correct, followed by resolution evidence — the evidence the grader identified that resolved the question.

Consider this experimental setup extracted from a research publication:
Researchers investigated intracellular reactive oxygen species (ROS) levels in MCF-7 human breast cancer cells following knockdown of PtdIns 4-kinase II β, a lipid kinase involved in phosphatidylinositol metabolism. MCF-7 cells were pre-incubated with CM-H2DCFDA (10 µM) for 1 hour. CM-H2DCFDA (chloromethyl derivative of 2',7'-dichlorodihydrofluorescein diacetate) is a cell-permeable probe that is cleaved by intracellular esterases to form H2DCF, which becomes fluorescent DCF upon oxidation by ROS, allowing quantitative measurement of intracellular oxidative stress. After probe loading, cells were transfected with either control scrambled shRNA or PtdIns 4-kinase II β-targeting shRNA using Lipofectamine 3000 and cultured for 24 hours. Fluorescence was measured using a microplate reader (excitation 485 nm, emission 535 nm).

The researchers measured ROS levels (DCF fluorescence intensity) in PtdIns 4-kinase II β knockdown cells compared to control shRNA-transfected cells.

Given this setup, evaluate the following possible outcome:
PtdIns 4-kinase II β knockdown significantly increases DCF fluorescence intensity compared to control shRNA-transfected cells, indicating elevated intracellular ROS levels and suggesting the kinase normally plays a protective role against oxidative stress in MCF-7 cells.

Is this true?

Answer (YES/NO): YES